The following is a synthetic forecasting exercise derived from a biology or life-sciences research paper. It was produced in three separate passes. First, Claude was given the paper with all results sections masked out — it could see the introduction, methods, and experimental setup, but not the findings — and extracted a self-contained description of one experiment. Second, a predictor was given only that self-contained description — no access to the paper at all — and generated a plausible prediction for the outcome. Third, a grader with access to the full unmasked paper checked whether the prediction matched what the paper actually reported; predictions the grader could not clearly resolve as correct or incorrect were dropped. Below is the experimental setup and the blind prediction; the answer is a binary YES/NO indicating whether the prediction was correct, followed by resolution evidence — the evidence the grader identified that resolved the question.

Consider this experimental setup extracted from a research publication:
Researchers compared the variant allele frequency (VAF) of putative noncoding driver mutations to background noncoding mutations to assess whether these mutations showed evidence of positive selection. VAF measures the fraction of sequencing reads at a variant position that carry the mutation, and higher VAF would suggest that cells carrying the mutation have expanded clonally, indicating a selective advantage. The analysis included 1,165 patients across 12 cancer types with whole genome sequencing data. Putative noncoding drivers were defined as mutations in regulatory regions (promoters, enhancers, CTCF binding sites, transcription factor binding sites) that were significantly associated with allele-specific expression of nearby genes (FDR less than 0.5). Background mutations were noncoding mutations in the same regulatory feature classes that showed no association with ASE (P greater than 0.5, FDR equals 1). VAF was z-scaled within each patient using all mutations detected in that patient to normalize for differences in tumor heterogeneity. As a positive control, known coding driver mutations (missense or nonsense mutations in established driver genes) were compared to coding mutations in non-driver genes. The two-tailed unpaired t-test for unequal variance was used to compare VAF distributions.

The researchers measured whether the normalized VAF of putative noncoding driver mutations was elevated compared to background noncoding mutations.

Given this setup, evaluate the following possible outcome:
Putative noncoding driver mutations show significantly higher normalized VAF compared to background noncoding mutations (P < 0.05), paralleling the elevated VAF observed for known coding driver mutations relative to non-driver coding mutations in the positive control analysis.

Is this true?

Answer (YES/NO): YES